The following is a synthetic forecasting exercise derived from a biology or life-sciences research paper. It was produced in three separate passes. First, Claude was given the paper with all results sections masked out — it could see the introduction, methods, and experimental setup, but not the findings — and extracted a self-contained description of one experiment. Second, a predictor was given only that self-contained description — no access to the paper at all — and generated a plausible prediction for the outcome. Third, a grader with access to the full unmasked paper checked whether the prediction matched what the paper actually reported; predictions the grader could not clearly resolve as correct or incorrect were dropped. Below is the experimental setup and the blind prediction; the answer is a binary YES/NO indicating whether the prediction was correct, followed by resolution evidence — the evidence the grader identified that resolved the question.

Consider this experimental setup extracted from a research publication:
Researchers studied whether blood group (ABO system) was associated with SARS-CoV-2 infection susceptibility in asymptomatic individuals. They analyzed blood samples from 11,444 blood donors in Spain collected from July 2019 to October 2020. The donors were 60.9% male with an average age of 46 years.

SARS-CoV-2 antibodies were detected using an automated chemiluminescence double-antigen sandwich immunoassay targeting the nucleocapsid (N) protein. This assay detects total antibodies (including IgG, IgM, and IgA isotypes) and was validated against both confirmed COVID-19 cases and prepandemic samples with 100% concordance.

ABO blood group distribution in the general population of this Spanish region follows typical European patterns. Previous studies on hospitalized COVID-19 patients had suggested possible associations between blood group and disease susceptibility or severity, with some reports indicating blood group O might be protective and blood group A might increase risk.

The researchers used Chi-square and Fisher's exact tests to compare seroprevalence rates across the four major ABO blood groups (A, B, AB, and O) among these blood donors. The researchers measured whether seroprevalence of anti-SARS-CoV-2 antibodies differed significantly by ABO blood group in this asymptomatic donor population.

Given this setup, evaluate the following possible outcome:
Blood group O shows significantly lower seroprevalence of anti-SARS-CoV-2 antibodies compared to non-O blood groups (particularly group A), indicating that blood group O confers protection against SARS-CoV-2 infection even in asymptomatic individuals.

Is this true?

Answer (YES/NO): NO